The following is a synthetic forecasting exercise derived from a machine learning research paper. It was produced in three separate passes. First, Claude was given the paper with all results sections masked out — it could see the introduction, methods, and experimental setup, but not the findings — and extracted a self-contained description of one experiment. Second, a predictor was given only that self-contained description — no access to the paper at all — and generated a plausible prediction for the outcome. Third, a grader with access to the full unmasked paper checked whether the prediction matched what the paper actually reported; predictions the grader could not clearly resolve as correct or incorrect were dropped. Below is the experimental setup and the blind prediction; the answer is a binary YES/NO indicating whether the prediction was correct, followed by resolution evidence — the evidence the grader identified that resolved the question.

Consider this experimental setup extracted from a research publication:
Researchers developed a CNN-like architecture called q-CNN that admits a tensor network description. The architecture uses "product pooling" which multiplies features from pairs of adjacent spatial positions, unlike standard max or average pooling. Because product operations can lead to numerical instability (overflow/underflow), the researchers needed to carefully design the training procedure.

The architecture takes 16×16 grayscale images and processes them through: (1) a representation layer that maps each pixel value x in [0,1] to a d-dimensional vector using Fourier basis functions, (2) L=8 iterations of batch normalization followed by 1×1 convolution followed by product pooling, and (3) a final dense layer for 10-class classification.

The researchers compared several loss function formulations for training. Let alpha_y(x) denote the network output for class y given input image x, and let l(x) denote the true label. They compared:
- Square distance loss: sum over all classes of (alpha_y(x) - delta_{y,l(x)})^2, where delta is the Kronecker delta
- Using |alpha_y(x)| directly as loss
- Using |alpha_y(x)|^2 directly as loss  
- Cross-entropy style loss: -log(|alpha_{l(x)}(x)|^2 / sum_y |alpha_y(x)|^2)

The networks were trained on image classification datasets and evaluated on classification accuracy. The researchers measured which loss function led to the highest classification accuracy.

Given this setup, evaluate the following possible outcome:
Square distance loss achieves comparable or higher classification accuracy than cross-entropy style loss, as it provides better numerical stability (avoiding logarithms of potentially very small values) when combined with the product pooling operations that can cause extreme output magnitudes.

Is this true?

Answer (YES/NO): YES